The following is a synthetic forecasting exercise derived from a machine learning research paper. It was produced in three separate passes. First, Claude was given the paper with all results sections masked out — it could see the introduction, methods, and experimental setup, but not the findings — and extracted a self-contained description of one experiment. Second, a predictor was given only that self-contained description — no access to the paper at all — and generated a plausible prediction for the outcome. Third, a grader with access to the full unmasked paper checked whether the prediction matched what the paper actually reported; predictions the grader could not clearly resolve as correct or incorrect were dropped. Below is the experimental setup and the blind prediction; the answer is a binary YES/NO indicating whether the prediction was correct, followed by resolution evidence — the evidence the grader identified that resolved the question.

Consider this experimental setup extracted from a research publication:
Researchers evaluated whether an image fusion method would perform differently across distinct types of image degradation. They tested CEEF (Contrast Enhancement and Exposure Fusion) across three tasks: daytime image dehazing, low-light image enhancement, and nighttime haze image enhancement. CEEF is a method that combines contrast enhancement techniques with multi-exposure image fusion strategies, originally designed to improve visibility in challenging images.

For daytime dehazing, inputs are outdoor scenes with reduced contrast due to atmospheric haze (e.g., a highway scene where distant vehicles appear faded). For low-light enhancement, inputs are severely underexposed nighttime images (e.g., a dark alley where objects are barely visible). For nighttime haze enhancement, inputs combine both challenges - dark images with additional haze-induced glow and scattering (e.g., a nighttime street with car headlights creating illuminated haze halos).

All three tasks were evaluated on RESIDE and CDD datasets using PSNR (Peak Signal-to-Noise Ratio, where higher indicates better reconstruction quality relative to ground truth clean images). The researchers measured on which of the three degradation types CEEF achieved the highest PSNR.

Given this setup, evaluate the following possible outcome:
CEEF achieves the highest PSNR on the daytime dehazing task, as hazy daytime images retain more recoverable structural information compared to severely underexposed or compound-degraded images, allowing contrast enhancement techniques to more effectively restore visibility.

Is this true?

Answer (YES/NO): YES